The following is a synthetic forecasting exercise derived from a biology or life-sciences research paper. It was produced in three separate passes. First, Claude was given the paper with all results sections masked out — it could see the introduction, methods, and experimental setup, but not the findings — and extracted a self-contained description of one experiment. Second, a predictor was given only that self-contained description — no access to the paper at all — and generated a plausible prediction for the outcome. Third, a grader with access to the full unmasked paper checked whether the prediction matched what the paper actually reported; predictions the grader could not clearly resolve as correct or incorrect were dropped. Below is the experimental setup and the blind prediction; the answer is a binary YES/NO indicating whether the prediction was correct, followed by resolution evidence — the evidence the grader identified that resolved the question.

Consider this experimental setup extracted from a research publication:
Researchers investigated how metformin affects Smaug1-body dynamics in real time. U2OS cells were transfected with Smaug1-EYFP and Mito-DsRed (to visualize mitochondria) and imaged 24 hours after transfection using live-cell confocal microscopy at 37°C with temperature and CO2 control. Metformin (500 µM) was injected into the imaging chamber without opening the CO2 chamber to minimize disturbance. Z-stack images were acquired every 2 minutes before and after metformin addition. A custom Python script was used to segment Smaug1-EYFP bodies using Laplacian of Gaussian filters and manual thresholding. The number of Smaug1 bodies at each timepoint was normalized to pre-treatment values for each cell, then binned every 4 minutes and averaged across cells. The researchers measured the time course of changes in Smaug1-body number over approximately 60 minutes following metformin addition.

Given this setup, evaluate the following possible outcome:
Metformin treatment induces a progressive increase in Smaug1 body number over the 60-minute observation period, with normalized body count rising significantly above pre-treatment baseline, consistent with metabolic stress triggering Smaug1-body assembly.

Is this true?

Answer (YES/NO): NO